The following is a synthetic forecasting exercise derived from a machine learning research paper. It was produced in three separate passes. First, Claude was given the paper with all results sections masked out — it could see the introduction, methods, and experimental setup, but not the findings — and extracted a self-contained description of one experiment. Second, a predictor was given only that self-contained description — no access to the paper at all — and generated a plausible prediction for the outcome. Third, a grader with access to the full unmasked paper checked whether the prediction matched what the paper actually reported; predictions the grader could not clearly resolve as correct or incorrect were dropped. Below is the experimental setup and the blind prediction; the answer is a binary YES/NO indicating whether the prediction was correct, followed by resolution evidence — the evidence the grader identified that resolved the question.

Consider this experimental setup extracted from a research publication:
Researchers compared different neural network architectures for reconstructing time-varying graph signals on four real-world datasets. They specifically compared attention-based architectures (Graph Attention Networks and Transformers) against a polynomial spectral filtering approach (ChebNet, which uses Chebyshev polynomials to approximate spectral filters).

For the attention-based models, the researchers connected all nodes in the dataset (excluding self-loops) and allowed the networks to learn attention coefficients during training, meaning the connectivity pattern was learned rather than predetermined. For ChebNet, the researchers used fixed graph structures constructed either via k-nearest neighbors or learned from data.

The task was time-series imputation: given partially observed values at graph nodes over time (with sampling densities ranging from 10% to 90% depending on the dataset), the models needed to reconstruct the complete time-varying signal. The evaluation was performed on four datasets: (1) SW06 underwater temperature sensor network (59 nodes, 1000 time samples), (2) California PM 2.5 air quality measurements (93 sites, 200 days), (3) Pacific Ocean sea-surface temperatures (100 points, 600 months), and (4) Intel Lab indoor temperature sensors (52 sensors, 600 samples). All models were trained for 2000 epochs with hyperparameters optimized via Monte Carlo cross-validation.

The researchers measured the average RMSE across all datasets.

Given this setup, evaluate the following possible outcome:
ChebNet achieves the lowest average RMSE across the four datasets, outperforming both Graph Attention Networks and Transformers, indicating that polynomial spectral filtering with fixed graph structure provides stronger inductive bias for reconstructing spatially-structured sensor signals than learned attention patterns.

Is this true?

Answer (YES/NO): YES